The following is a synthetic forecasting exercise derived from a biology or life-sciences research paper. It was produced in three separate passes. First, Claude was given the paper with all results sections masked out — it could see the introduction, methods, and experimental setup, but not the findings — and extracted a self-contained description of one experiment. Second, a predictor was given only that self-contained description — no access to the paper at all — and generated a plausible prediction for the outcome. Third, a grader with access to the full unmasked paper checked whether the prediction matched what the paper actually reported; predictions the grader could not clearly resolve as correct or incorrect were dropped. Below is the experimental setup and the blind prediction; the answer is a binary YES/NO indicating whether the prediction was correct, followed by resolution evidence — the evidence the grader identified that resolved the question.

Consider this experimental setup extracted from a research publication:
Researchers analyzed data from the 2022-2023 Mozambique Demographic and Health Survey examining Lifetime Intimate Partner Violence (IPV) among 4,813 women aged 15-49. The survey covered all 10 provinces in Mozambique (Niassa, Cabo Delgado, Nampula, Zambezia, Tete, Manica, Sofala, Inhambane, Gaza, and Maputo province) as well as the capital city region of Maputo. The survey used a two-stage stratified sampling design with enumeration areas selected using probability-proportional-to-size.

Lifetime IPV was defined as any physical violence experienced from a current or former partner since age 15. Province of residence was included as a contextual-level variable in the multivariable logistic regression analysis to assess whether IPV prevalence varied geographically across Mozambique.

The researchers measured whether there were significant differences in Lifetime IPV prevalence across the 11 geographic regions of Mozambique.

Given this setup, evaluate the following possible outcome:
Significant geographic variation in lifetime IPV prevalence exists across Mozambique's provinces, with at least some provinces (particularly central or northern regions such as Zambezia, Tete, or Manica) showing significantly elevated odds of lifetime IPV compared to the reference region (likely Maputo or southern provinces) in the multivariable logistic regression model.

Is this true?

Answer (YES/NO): NO